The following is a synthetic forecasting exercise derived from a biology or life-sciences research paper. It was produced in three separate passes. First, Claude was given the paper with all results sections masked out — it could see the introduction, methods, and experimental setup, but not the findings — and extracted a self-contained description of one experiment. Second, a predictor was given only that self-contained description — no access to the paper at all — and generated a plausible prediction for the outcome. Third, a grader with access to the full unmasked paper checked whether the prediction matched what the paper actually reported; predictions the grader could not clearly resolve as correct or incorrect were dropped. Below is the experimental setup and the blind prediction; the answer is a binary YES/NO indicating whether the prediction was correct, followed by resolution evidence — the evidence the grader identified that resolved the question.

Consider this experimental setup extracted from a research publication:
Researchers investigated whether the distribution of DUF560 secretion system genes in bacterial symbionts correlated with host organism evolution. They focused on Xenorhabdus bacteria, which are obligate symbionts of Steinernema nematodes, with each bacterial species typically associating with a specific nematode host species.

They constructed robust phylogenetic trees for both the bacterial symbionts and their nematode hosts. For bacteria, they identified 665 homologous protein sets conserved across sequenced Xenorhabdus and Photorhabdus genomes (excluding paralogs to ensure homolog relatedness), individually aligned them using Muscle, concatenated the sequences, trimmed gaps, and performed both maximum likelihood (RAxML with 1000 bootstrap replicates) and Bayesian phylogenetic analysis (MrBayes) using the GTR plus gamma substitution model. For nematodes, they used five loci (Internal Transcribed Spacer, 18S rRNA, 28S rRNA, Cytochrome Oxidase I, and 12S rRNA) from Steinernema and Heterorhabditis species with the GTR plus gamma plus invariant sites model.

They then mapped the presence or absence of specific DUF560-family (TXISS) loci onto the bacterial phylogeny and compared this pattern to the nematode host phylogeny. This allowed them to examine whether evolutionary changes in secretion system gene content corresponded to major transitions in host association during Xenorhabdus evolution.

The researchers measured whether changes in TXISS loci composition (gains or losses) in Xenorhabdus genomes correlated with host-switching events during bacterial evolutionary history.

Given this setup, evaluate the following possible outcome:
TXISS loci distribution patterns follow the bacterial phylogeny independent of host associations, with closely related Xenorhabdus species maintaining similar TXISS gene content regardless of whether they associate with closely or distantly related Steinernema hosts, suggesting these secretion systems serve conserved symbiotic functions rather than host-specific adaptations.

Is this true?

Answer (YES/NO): NO